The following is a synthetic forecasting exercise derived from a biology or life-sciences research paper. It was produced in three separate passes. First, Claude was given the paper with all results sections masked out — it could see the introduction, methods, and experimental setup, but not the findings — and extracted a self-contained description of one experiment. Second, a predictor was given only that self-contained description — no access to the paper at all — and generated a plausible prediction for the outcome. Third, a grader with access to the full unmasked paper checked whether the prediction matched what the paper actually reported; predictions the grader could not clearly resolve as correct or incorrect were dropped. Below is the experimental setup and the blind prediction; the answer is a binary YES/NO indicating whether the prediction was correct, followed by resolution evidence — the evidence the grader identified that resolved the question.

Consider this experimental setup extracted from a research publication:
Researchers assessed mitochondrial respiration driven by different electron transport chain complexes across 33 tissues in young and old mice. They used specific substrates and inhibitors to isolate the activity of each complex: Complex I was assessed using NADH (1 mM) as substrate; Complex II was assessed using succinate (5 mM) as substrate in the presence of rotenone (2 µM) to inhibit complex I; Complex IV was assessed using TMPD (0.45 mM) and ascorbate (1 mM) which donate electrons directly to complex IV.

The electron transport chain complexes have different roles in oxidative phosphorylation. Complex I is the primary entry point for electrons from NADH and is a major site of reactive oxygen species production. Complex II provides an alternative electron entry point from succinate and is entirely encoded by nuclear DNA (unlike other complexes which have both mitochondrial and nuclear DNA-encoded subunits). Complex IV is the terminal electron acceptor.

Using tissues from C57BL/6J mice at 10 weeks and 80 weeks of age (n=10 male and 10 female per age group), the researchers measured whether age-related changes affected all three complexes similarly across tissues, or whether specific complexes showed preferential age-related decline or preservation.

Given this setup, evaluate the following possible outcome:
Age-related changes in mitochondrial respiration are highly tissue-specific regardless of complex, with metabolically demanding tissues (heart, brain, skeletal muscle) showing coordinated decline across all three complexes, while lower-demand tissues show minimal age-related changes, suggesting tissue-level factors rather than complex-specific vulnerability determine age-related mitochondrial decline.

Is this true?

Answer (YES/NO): NO